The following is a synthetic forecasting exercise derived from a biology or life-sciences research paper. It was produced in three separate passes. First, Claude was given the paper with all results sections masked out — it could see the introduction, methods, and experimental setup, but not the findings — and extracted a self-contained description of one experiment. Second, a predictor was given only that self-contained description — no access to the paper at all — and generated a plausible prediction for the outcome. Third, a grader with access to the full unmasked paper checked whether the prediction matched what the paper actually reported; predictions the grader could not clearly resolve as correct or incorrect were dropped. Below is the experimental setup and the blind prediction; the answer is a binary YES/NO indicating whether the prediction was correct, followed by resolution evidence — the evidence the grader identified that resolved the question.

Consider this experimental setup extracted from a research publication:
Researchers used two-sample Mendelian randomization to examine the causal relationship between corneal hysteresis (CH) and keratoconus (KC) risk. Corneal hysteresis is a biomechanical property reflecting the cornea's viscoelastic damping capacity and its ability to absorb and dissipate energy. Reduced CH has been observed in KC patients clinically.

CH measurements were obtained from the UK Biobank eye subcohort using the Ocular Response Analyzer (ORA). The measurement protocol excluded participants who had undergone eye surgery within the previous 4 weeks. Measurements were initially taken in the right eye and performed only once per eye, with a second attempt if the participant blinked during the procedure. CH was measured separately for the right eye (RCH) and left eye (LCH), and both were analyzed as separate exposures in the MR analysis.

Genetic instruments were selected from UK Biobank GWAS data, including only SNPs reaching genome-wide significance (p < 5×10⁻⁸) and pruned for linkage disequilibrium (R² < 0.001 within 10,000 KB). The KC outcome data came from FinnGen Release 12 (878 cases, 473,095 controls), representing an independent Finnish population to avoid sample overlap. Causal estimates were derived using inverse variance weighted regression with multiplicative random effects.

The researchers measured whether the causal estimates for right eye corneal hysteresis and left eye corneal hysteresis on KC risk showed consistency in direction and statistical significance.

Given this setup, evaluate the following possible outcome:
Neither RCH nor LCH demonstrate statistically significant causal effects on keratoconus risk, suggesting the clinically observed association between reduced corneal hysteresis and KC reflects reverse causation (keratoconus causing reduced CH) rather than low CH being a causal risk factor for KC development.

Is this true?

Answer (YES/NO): NO